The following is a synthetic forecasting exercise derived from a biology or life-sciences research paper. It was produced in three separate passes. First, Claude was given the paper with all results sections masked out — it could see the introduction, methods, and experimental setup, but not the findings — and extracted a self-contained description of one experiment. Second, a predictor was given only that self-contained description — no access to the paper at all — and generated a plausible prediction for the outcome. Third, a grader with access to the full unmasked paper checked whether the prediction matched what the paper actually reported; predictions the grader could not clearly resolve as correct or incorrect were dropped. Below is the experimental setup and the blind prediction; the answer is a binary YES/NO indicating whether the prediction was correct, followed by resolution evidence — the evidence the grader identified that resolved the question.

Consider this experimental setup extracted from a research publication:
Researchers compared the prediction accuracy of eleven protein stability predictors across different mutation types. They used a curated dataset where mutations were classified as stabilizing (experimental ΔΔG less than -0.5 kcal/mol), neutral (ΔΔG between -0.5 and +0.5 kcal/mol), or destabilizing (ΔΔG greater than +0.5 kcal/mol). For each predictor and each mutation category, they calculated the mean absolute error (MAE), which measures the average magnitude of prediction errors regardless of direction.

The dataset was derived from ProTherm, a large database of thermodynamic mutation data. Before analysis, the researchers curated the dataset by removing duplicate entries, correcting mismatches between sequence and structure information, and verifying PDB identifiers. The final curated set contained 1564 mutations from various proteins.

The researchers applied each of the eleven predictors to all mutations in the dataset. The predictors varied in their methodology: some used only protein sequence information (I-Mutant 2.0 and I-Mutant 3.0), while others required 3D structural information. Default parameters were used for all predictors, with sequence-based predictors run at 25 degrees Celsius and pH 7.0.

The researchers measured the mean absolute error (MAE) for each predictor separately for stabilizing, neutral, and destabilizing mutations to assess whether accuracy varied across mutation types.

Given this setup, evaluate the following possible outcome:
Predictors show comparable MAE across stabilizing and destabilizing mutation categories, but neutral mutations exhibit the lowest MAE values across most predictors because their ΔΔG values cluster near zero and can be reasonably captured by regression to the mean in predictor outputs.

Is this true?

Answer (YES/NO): NO